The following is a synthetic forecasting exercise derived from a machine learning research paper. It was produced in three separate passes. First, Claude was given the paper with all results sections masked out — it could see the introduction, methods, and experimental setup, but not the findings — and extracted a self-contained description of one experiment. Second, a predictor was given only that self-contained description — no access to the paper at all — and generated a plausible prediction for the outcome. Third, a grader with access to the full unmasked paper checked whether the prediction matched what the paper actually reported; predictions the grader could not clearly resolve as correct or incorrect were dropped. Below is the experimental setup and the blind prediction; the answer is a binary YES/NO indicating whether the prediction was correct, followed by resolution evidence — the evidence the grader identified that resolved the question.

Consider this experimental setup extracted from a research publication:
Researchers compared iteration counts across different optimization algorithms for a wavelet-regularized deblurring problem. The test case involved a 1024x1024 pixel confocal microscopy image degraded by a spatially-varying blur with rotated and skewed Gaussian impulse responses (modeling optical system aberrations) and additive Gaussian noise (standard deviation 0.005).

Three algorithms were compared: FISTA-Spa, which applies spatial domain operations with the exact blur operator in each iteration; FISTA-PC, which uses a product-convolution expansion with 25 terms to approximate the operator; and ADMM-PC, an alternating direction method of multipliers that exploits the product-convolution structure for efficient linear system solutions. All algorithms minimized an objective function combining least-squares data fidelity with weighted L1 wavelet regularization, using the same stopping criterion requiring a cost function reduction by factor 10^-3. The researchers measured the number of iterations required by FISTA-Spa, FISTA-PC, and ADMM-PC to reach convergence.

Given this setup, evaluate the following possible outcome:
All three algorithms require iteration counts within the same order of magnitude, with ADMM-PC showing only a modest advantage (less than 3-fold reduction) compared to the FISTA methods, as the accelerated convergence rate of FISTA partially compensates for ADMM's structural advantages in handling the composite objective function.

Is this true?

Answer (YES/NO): YES